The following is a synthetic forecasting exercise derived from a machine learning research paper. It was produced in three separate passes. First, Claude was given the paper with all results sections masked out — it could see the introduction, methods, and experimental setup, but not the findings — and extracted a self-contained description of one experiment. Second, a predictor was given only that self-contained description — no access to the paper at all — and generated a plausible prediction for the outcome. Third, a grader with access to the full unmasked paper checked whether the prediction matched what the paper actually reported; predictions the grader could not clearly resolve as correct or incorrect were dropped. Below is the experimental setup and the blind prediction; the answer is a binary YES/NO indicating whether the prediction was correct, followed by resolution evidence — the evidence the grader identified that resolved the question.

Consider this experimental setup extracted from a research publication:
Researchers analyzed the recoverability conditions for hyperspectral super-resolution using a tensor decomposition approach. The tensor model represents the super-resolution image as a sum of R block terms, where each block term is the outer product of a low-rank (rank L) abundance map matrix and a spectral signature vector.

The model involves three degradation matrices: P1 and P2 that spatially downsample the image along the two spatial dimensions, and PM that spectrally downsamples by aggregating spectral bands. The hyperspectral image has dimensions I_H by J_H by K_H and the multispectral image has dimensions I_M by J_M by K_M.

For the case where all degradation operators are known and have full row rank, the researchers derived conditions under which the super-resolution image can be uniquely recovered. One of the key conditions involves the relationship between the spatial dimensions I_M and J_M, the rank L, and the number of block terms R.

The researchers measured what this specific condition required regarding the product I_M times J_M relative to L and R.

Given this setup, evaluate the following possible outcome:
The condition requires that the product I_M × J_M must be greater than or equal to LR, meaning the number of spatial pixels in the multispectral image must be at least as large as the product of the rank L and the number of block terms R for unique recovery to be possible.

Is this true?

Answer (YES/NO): NO